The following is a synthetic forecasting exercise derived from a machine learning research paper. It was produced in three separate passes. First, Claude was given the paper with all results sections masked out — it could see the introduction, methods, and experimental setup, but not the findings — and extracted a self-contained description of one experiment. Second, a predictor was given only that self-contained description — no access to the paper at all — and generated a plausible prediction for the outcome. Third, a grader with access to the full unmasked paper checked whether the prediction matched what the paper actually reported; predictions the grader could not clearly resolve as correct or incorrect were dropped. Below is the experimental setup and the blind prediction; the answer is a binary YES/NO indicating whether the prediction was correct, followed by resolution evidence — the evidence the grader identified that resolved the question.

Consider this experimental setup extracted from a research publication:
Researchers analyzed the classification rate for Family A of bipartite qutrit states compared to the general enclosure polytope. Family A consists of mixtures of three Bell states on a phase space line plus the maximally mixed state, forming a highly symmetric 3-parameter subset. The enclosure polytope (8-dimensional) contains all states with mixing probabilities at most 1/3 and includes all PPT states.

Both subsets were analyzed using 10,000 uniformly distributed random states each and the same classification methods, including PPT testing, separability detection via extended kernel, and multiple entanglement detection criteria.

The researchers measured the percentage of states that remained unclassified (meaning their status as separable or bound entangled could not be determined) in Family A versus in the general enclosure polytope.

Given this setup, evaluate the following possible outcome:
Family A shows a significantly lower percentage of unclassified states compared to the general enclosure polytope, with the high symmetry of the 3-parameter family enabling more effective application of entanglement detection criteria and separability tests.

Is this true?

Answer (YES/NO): YES